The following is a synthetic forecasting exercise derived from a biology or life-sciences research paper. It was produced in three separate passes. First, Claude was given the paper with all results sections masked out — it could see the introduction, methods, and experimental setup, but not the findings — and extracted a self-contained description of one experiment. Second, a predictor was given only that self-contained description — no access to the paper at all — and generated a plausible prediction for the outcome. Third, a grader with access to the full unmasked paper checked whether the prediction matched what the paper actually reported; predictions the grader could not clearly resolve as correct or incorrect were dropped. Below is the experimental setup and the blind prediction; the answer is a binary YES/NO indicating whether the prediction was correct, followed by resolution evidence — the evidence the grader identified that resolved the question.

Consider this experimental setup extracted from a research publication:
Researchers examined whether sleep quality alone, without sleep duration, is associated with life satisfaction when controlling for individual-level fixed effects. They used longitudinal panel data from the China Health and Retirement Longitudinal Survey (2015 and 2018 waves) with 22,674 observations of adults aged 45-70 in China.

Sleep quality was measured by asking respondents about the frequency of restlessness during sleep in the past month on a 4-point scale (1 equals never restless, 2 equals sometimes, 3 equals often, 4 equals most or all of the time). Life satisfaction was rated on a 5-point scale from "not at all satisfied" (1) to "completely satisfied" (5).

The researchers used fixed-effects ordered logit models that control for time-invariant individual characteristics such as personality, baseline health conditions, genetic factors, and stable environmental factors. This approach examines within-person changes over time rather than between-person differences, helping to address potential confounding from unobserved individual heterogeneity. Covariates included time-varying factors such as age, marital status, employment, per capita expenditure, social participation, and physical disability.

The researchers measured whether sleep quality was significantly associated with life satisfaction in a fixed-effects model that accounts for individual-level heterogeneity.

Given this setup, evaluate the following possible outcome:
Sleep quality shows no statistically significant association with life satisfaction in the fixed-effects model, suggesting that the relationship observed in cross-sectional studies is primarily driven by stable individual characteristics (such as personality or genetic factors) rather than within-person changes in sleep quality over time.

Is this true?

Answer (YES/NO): NO